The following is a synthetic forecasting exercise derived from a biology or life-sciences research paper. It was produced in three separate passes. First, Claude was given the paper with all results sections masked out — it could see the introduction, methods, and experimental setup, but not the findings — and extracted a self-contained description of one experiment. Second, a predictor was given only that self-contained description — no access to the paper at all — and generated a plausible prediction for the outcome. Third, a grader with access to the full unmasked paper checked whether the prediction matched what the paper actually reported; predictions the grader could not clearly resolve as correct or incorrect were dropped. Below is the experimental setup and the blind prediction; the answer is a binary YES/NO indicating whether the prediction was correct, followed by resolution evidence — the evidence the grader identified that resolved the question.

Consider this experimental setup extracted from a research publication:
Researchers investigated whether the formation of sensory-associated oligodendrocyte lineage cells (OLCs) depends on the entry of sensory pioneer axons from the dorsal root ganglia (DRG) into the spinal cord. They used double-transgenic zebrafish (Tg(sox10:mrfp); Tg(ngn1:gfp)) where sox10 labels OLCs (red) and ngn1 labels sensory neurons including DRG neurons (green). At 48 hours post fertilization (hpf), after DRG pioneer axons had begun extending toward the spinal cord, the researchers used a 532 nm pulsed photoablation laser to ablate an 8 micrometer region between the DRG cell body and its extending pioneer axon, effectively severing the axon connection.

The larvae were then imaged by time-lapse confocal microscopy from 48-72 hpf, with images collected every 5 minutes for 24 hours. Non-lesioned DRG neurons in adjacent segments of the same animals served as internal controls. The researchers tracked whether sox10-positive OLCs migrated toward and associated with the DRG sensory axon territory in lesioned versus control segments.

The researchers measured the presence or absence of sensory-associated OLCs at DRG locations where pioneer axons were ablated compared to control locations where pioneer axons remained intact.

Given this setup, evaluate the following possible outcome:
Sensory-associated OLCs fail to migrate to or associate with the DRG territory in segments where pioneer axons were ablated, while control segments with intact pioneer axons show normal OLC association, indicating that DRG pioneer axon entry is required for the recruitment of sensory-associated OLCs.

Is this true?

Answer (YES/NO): YES